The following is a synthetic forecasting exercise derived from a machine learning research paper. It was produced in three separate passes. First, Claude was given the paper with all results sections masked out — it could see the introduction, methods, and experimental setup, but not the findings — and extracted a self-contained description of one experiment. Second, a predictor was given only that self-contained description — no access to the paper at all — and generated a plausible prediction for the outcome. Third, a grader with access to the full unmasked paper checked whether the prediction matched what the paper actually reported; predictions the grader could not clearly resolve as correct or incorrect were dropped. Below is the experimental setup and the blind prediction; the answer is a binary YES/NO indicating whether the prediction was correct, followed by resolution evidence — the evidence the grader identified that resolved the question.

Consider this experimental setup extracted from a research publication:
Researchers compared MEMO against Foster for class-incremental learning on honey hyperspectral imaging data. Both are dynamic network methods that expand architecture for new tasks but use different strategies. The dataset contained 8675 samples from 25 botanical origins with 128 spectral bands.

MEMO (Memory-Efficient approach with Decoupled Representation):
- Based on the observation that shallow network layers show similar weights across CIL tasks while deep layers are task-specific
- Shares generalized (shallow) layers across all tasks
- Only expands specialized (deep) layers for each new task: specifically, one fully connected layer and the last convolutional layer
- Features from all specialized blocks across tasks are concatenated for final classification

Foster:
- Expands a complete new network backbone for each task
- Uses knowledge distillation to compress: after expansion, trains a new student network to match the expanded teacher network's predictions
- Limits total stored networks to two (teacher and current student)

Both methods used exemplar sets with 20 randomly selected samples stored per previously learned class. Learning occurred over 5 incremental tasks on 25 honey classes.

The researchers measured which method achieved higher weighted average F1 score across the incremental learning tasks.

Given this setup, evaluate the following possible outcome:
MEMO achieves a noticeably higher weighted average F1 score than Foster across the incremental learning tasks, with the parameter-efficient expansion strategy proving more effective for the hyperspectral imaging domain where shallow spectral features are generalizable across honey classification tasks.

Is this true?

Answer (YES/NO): NO